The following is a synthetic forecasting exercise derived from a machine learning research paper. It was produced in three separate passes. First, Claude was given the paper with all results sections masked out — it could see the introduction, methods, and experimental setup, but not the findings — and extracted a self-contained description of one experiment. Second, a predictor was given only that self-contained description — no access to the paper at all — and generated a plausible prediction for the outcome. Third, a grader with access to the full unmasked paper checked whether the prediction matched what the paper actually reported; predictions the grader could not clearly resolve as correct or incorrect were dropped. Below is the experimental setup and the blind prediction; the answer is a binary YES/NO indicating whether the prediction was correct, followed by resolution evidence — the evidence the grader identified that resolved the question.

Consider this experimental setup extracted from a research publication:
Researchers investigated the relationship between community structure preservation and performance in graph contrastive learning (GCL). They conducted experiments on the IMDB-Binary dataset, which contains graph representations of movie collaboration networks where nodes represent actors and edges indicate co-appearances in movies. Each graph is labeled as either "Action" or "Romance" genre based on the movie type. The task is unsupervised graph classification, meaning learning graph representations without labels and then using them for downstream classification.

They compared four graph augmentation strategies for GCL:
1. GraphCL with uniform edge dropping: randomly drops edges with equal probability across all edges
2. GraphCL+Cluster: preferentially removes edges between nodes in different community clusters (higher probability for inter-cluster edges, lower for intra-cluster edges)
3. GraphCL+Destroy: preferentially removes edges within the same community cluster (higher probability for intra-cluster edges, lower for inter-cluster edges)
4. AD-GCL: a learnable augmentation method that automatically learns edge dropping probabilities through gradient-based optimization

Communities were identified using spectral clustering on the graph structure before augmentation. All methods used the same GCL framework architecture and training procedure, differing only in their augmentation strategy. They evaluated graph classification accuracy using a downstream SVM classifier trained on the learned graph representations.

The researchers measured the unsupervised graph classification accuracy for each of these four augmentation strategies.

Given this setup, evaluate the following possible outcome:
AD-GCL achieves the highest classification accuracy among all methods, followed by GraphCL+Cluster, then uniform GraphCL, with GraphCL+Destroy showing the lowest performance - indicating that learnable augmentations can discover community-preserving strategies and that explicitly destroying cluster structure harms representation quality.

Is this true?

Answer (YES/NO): NO